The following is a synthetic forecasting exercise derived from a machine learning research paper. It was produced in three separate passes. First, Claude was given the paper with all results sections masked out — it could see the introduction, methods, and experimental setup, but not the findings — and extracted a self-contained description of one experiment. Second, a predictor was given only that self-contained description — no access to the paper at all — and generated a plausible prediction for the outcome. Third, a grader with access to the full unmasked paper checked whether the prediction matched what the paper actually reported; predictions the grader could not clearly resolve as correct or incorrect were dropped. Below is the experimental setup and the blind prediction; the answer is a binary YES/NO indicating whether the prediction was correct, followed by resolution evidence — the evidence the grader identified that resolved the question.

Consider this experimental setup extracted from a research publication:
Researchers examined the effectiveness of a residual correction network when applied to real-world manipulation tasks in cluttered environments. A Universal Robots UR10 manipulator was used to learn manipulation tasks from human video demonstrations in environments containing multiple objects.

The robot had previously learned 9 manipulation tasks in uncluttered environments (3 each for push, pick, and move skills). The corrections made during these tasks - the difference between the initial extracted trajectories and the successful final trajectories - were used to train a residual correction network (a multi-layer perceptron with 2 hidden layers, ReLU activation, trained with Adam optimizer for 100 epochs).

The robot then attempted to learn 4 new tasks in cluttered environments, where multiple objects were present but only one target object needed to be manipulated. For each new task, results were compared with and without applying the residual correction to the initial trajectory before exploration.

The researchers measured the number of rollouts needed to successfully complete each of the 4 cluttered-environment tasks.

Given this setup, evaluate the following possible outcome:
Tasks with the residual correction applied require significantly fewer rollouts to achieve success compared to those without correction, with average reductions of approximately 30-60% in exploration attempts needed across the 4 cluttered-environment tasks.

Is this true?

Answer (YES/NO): NO